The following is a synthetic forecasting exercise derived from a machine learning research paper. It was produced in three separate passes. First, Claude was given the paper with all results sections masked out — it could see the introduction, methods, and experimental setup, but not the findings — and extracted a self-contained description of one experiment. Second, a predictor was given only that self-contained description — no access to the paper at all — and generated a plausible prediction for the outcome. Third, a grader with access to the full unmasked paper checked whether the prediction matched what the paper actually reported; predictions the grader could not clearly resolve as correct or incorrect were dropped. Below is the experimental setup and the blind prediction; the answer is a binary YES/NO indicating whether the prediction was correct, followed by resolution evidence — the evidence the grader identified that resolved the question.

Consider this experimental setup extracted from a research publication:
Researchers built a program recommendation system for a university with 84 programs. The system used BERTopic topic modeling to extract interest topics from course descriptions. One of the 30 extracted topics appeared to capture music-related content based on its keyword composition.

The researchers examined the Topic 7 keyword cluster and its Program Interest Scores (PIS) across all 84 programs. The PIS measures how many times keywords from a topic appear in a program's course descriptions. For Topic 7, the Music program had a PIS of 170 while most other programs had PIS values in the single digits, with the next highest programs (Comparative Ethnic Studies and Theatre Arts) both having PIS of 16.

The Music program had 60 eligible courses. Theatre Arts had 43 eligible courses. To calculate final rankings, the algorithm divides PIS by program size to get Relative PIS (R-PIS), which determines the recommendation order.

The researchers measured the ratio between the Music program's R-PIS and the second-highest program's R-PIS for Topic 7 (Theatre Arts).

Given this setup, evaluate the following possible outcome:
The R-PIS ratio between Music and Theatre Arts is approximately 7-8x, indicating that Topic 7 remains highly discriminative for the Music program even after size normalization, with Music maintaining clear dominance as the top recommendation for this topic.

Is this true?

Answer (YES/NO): YES